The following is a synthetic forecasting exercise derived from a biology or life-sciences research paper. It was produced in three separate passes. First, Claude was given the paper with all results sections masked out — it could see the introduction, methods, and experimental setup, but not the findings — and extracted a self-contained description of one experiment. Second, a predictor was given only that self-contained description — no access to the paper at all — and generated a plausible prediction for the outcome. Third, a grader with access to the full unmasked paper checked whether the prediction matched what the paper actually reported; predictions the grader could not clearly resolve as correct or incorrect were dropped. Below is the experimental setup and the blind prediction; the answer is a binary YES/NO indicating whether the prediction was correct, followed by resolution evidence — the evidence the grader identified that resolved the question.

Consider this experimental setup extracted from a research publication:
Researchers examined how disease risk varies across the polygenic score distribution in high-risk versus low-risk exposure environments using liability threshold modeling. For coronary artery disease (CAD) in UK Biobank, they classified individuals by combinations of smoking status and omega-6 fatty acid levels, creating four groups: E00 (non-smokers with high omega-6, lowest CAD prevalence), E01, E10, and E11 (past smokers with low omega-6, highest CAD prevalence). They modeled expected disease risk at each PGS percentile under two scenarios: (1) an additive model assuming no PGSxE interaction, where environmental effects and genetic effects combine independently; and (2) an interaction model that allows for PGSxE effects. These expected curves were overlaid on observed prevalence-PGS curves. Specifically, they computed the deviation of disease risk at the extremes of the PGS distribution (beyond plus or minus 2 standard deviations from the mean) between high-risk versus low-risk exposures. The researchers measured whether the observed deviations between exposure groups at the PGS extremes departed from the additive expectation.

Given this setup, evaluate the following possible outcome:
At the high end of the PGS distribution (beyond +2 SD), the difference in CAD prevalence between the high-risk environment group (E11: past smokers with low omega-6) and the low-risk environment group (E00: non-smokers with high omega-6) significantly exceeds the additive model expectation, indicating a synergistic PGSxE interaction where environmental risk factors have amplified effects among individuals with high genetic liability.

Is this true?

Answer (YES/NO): YES